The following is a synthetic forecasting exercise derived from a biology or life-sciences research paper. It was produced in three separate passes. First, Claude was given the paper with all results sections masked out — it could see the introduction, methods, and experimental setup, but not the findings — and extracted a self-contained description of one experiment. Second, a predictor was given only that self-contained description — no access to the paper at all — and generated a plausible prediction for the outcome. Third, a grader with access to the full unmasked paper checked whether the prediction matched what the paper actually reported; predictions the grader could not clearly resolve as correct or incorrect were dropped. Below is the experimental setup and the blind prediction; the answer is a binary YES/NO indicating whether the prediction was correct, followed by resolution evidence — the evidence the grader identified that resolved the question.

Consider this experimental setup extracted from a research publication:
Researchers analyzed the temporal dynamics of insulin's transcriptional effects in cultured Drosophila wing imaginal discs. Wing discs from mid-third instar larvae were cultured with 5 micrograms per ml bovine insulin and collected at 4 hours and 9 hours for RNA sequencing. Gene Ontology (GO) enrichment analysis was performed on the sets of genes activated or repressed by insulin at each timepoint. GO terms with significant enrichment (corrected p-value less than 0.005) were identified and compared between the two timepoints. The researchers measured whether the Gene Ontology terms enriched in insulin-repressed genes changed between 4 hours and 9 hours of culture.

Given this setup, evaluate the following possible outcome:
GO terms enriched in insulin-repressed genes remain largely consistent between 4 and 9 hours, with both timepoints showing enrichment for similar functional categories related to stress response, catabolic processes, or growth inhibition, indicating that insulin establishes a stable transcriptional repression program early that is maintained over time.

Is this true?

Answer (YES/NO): NO